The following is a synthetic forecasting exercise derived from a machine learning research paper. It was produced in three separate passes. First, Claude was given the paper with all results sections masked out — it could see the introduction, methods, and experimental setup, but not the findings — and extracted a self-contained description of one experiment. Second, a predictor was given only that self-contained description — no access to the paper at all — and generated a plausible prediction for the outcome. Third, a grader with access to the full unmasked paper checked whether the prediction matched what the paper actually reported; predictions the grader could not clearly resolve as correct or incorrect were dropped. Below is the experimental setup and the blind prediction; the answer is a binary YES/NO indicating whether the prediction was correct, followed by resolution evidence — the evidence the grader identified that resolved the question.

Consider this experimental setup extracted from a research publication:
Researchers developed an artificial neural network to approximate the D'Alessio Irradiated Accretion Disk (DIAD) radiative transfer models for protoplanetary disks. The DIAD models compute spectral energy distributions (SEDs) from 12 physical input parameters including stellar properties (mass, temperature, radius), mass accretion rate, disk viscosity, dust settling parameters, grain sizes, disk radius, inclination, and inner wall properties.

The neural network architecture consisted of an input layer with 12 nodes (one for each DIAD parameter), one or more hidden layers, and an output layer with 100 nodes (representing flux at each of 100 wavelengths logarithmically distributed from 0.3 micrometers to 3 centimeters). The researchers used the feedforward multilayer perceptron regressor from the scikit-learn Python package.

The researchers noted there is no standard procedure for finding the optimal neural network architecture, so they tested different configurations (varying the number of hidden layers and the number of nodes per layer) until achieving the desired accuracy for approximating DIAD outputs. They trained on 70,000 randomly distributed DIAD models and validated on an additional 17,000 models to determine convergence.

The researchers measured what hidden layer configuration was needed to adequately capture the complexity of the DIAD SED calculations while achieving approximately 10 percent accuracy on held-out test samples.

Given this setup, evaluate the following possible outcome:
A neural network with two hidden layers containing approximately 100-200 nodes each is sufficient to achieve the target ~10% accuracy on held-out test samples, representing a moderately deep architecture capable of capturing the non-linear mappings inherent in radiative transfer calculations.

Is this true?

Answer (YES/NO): NO